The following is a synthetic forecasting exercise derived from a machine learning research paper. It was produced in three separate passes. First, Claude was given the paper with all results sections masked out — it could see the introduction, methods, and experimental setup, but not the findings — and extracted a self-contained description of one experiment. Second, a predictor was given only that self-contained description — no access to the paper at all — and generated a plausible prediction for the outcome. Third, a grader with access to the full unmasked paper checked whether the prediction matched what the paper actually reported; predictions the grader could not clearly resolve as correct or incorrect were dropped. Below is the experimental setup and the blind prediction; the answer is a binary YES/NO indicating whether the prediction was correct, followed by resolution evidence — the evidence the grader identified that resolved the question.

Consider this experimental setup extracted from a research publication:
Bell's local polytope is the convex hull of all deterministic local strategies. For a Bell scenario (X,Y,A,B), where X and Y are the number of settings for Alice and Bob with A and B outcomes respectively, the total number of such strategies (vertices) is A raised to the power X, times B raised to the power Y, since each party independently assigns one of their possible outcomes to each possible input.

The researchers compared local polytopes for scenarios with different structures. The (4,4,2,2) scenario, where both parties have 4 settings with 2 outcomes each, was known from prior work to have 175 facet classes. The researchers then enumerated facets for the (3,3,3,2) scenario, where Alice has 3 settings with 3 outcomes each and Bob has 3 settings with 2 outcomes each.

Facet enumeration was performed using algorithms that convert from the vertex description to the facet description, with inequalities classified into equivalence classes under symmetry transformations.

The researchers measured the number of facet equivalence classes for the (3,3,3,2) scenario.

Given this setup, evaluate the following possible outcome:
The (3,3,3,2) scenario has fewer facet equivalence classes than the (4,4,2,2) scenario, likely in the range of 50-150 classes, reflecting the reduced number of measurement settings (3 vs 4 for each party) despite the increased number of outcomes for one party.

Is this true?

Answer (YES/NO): NO